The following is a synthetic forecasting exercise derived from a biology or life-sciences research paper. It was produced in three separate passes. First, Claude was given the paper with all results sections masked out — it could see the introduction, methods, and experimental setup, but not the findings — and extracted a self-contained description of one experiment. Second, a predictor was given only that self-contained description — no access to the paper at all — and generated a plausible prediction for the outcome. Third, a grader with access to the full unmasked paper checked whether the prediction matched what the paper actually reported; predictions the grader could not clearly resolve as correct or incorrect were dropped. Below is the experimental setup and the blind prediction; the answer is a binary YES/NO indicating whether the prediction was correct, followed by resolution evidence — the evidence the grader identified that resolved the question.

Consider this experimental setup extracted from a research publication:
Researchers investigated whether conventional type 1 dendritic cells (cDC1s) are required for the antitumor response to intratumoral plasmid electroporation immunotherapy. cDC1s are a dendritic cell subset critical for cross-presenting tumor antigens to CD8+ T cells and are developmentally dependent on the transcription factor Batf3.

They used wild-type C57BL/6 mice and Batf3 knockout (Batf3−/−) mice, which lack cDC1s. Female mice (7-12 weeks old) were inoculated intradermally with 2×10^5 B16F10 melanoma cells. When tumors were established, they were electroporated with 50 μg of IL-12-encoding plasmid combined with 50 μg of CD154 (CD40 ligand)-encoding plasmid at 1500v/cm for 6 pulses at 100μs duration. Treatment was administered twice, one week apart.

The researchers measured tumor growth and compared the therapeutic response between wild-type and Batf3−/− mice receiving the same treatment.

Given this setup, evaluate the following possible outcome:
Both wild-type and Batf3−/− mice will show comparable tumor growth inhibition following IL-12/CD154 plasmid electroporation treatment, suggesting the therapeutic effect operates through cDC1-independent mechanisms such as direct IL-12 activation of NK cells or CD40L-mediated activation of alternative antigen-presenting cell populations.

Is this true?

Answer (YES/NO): NO